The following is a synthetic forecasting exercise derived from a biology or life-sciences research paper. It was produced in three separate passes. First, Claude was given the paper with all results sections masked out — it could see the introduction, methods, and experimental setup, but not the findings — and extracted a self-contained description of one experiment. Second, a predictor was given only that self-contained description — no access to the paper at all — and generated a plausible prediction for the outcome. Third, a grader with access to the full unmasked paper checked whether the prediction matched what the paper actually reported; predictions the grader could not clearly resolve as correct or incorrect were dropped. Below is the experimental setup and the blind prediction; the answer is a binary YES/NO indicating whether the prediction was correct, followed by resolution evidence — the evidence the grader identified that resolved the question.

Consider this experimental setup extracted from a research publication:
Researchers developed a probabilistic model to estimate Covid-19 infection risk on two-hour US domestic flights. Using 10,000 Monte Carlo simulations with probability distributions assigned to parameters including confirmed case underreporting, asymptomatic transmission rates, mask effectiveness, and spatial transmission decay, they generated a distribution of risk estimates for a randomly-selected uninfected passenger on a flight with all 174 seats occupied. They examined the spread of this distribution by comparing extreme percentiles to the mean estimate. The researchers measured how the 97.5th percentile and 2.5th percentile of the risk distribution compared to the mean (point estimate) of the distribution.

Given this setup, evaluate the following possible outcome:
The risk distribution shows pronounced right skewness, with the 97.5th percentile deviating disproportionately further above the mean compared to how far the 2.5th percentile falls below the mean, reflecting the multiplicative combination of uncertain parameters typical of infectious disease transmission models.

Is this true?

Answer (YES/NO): NO